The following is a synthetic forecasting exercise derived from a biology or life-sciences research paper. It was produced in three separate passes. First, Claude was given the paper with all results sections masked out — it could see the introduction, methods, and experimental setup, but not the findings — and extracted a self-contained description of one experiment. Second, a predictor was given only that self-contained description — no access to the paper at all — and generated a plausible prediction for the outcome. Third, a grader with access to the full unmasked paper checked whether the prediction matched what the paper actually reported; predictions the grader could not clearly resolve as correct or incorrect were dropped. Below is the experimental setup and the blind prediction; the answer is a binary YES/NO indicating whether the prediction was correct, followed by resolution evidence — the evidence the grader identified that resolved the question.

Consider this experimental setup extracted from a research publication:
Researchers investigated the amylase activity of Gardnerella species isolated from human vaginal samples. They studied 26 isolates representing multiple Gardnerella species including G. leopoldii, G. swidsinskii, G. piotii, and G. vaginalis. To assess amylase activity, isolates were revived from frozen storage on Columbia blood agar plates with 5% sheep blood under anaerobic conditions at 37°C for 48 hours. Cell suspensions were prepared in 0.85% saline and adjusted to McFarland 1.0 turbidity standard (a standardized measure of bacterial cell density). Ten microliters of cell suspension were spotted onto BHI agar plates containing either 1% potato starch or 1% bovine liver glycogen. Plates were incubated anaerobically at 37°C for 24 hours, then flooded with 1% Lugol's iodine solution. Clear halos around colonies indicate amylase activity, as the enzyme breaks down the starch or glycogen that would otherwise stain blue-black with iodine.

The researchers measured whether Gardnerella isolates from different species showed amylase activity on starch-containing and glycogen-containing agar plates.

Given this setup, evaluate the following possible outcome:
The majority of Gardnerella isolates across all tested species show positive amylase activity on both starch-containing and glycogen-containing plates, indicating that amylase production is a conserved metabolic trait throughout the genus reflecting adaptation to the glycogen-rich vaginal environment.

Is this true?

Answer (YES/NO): YES